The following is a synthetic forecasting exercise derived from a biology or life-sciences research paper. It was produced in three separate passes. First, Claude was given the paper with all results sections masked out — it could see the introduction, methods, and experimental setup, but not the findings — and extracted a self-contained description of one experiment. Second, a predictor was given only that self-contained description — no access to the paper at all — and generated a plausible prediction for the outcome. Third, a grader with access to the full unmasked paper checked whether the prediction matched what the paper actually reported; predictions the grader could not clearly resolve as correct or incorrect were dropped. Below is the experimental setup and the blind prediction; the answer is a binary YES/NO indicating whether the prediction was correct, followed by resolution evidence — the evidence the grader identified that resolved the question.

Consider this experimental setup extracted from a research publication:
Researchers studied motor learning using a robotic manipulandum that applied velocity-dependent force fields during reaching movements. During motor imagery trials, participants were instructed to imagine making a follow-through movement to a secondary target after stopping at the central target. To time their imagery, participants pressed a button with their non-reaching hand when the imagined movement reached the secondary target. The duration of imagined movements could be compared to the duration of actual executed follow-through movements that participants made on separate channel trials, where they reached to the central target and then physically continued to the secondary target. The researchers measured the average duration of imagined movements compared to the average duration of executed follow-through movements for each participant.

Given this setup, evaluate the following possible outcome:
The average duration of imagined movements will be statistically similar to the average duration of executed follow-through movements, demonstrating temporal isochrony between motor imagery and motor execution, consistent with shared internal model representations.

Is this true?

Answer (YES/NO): YES